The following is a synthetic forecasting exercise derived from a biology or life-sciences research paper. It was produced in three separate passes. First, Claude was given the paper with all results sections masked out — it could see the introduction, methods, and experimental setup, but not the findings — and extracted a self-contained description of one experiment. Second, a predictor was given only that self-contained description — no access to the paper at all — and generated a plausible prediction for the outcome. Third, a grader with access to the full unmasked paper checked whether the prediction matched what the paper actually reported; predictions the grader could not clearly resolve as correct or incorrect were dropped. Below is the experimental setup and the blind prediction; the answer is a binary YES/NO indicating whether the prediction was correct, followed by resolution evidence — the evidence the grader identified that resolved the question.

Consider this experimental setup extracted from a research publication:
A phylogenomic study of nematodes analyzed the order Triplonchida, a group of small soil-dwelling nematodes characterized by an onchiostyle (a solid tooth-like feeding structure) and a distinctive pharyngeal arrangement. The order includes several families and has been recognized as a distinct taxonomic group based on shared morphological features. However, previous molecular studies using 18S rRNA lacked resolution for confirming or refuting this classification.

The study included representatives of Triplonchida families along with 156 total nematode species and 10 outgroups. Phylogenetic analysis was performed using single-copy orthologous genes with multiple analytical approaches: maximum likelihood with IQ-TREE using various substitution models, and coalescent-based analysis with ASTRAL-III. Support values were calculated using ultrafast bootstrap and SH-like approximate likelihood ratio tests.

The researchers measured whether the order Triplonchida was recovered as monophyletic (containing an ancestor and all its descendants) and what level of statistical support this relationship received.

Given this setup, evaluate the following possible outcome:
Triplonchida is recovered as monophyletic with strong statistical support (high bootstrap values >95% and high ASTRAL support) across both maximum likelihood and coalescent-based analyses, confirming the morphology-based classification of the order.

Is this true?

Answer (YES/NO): NO